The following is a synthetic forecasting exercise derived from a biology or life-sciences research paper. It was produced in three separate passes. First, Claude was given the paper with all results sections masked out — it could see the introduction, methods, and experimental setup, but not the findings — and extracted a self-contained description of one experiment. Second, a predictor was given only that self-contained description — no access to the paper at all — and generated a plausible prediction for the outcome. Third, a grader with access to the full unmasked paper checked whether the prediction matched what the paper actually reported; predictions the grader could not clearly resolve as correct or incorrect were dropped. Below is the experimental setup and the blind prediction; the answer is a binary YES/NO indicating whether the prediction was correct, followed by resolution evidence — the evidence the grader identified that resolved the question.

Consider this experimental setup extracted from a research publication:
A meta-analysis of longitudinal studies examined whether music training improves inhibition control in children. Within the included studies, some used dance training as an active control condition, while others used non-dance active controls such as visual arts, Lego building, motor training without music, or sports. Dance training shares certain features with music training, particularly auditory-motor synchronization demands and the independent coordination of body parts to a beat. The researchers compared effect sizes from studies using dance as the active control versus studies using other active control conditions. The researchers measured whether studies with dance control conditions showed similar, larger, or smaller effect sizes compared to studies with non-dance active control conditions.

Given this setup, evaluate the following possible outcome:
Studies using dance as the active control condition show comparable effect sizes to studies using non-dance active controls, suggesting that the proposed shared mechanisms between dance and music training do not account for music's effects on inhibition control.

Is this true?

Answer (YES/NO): NO